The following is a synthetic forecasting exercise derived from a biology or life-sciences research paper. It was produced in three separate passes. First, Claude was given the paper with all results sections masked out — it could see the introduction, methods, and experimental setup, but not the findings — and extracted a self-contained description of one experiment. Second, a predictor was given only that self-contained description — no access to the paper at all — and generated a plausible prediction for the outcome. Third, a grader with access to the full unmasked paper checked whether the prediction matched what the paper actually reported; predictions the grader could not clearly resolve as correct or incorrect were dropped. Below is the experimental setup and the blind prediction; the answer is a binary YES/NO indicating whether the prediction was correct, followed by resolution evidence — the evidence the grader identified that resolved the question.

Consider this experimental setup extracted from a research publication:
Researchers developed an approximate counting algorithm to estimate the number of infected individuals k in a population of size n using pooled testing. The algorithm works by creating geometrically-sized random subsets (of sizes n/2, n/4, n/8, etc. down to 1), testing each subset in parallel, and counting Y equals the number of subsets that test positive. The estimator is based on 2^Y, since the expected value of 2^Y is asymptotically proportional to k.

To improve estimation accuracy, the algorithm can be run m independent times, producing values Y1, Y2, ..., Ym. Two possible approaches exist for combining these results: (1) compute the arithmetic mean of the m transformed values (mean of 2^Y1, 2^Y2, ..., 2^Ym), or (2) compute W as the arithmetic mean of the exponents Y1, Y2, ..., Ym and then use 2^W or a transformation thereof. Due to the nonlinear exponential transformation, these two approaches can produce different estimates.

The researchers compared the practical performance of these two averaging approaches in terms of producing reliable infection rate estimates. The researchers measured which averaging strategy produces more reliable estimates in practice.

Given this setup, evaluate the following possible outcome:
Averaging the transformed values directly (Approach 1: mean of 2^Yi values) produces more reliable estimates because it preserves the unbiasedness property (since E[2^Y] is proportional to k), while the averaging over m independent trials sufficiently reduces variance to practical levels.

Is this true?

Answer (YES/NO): NO